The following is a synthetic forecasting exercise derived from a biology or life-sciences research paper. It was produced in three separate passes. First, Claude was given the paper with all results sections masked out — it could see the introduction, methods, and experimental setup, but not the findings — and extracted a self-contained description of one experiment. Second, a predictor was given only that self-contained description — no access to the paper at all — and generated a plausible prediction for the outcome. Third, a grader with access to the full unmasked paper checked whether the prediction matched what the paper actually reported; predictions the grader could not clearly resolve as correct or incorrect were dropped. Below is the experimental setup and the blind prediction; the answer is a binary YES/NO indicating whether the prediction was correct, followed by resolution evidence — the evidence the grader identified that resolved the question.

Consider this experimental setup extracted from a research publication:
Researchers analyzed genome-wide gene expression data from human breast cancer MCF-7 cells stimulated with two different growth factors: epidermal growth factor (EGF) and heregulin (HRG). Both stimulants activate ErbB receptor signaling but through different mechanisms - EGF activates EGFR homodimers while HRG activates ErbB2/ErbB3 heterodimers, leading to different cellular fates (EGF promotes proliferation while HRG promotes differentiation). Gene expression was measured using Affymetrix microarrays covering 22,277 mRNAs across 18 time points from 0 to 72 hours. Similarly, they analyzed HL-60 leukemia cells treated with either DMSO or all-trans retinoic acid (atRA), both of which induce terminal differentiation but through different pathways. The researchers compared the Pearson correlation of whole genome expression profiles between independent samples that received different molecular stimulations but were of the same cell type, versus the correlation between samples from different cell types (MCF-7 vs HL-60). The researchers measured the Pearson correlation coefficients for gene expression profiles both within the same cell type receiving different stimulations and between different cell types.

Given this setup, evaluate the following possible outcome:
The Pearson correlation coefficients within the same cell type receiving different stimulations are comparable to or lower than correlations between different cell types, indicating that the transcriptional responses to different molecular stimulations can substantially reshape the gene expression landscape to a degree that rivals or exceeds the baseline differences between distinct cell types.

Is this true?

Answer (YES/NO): NO